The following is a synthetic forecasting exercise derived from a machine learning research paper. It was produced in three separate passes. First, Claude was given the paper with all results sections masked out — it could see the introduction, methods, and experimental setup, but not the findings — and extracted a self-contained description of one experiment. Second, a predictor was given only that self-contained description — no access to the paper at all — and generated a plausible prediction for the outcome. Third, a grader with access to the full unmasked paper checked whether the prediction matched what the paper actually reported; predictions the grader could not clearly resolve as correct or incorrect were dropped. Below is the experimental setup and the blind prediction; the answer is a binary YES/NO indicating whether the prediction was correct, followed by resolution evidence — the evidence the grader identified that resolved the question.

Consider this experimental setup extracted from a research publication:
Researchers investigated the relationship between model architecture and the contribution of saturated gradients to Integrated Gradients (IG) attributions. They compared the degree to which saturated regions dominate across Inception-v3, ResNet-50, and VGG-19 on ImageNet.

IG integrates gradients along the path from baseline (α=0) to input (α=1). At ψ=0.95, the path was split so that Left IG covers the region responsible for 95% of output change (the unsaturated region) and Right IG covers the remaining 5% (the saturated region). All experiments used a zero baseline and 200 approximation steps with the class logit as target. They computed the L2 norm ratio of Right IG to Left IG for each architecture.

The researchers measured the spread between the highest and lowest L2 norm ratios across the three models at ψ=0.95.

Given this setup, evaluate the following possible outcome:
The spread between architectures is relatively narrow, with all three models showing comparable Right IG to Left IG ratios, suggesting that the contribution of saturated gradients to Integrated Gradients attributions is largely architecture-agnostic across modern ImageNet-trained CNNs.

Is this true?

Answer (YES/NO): NO